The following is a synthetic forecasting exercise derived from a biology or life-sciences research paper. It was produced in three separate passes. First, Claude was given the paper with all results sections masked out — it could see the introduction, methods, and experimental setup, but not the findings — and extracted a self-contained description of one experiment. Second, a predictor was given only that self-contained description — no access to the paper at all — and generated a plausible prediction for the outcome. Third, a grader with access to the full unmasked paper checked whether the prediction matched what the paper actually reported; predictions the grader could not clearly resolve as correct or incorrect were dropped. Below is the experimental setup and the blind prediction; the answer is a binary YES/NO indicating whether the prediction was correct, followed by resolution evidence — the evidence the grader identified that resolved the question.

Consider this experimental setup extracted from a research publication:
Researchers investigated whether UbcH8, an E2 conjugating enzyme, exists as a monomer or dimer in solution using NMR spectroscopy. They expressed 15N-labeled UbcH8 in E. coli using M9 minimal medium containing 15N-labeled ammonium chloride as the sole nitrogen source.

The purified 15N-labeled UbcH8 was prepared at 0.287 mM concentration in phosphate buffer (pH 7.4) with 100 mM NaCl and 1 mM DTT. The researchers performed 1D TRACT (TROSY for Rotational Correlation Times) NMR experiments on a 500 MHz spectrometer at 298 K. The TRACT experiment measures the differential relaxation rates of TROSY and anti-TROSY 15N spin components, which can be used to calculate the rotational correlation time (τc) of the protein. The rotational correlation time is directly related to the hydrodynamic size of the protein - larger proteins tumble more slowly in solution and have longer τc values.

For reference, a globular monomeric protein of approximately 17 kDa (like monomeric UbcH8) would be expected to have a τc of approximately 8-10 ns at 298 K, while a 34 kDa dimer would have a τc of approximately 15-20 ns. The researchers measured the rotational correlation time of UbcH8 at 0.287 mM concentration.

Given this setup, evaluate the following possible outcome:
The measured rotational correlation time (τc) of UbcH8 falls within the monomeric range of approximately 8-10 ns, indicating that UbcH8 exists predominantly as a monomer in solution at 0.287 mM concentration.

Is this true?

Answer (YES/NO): NO